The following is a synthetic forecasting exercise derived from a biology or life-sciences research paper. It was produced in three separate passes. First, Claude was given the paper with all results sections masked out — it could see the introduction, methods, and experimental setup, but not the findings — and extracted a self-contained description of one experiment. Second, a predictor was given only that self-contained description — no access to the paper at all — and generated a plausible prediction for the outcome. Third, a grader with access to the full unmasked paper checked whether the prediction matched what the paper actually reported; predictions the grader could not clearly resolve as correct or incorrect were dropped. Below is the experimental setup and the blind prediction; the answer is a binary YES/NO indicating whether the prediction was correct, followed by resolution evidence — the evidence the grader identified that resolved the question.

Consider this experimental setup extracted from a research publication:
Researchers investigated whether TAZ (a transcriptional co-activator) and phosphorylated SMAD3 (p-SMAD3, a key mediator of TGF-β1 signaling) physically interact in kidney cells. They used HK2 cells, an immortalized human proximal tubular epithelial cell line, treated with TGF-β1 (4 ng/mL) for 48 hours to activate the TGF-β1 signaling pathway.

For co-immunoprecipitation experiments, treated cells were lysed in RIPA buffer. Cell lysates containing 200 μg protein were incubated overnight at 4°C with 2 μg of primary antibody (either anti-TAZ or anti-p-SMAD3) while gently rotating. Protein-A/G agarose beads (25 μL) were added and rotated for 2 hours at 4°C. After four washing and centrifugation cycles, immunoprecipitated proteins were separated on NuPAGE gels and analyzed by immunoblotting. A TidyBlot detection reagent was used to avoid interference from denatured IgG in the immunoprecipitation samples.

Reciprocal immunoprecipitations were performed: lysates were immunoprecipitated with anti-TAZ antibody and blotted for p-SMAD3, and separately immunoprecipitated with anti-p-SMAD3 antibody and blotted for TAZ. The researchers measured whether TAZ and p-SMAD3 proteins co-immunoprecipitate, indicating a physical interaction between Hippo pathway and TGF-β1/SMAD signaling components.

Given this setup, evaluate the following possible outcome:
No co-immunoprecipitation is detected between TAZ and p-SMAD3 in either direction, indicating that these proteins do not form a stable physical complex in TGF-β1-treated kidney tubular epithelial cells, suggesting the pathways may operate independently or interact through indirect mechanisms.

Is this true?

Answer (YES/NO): NO